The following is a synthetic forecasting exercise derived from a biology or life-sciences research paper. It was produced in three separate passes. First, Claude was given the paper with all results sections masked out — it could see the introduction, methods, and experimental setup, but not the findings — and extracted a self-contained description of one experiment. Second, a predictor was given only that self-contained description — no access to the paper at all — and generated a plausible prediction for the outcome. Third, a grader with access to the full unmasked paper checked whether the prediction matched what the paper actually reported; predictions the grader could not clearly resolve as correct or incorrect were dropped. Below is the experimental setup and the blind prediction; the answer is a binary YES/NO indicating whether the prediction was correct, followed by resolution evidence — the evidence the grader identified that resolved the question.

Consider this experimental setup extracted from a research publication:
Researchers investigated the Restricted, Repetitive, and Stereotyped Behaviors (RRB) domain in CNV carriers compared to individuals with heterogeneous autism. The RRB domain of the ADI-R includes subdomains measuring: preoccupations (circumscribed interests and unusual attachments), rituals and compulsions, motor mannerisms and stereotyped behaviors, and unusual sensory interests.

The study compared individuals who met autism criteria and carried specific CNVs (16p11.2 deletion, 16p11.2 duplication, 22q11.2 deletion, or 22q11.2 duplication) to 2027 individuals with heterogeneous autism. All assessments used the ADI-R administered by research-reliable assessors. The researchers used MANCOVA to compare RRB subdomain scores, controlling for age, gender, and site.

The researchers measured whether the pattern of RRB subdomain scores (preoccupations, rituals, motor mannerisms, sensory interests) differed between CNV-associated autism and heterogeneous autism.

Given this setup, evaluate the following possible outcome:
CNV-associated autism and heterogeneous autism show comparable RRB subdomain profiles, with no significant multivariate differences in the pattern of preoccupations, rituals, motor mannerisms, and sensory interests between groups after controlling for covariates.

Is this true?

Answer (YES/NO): NO